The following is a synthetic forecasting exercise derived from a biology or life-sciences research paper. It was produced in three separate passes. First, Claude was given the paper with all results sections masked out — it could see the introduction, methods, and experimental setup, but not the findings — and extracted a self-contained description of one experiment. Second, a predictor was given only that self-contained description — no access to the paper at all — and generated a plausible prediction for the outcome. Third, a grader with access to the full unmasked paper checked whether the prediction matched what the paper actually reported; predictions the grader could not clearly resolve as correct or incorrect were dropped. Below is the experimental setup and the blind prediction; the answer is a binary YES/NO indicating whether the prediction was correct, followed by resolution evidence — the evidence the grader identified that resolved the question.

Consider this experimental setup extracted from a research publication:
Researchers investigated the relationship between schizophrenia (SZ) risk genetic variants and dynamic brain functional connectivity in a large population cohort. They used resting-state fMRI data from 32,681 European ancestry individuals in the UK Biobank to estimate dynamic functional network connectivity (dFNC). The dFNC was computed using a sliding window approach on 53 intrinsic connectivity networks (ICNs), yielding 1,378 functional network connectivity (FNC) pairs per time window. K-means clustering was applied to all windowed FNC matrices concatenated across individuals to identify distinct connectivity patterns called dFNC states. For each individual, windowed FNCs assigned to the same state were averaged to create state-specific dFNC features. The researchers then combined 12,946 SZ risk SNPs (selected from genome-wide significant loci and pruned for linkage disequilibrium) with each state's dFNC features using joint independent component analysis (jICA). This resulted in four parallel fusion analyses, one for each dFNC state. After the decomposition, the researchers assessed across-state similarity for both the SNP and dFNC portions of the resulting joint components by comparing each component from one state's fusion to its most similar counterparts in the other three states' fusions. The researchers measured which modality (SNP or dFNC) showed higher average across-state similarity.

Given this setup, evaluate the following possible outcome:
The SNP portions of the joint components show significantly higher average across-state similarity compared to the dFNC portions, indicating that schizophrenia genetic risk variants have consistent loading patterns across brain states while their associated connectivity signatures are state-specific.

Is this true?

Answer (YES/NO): NO